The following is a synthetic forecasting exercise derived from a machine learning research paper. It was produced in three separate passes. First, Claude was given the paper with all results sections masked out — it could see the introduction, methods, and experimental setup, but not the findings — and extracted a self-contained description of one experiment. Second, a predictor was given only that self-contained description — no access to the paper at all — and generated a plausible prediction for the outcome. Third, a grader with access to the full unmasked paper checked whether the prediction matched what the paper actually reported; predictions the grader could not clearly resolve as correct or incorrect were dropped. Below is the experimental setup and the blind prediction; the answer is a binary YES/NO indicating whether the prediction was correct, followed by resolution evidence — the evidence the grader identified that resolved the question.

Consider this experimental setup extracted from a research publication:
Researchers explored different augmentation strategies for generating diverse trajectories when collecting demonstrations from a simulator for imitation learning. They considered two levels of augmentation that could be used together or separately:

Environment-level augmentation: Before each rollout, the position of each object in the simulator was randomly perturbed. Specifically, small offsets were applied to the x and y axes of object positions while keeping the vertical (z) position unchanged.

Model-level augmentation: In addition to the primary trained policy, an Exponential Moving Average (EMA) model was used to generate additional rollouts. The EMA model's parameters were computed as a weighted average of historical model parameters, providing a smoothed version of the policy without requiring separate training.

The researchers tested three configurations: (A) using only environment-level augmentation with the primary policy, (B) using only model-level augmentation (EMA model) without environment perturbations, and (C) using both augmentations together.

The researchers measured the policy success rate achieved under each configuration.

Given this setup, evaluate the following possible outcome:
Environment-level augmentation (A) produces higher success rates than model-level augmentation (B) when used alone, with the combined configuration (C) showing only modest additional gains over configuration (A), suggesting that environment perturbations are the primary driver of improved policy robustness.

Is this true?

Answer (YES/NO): YES